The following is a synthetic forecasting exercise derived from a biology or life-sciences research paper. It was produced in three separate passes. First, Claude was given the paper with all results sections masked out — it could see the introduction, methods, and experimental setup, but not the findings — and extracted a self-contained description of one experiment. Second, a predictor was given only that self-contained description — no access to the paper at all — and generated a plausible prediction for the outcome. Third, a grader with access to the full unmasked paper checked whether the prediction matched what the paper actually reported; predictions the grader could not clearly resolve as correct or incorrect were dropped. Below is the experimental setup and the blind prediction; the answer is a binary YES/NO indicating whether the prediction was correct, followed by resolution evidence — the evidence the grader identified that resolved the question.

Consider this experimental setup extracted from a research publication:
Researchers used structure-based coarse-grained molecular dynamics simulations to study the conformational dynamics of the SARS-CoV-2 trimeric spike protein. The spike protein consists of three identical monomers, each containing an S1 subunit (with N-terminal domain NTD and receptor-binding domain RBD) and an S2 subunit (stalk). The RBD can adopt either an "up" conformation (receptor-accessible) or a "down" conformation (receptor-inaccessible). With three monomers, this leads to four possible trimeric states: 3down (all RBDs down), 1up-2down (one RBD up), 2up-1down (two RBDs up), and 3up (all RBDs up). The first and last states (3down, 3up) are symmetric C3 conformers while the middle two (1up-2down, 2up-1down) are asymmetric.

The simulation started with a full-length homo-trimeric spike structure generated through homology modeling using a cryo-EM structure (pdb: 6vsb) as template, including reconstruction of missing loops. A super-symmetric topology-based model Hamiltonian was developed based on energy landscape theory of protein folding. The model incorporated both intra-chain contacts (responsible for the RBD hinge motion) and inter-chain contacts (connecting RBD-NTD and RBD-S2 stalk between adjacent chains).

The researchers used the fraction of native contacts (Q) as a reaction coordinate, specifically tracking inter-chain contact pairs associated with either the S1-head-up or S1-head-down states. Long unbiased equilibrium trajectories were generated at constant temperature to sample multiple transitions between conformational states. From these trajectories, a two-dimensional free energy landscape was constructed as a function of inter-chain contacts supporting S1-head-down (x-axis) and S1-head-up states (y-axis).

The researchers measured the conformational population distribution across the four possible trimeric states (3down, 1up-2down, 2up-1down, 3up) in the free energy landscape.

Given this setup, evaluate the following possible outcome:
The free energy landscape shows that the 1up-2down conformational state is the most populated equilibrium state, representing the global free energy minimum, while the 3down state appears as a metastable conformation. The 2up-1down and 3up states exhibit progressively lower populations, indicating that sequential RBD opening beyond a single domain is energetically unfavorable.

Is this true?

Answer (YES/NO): NO